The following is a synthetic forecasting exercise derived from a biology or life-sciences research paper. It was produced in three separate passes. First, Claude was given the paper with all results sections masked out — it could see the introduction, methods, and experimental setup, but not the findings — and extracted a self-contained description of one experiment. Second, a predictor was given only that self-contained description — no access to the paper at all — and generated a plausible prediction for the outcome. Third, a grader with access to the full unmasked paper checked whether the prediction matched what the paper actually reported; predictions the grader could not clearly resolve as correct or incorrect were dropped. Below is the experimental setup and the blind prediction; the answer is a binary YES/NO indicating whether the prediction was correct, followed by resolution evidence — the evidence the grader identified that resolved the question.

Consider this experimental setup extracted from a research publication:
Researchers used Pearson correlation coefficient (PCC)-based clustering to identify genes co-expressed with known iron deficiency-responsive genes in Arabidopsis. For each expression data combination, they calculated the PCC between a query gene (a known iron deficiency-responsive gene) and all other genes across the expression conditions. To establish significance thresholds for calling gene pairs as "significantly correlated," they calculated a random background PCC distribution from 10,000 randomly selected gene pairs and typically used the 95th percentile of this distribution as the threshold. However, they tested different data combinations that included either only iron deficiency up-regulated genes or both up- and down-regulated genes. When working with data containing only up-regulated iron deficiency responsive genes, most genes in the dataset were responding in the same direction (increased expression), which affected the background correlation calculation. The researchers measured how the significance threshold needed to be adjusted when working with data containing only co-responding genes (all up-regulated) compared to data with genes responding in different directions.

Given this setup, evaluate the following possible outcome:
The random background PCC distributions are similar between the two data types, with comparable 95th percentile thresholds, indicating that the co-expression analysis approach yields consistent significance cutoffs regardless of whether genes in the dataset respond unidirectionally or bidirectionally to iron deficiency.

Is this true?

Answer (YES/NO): NO